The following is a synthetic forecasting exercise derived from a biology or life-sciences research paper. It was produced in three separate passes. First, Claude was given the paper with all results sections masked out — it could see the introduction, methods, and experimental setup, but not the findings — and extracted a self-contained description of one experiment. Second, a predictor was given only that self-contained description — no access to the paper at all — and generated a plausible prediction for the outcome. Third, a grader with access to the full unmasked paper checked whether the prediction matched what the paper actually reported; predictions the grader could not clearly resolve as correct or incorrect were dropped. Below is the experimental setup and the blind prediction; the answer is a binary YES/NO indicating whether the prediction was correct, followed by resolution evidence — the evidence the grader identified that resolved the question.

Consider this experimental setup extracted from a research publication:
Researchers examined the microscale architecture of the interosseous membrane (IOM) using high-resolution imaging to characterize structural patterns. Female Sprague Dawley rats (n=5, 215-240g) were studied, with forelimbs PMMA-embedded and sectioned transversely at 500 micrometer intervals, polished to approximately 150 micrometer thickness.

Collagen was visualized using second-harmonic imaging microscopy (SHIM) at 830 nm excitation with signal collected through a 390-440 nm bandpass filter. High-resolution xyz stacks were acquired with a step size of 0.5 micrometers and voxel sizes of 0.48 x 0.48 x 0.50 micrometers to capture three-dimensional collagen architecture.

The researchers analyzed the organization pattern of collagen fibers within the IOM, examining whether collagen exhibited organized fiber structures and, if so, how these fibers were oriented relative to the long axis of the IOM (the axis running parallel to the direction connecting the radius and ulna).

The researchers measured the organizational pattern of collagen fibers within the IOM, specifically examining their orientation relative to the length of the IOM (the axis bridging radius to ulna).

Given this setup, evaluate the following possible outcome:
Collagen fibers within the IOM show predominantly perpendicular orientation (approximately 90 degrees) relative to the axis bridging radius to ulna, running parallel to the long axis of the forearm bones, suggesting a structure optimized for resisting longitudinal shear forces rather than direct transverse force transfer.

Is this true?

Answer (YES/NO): NO